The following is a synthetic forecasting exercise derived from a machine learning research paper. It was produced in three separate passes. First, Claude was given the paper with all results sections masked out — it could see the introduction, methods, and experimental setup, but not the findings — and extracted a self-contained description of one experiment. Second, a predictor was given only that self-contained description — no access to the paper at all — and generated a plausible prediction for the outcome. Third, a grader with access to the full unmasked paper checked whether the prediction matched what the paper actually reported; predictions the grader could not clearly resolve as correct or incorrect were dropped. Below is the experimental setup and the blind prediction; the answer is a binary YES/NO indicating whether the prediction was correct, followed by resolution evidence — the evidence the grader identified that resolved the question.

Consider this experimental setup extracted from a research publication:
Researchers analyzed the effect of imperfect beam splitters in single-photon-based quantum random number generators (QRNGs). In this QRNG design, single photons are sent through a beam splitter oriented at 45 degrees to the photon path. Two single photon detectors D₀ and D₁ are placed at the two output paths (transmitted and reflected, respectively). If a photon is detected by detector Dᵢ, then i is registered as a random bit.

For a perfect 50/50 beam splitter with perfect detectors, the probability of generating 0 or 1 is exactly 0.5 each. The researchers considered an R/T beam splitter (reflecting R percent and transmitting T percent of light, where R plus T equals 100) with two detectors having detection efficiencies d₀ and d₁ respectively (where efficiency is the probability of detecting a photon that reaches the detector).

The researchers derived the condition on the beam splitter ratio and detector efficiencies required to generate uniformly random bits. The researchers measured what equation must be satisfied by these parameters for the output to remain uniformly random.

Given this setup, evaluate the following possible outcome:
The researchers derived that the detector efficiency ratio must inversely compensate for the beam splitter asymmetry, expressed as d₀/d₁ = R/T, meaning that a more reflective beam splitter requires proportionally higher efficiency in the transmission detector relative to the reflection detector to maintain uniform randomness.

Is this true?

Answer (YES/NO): YES